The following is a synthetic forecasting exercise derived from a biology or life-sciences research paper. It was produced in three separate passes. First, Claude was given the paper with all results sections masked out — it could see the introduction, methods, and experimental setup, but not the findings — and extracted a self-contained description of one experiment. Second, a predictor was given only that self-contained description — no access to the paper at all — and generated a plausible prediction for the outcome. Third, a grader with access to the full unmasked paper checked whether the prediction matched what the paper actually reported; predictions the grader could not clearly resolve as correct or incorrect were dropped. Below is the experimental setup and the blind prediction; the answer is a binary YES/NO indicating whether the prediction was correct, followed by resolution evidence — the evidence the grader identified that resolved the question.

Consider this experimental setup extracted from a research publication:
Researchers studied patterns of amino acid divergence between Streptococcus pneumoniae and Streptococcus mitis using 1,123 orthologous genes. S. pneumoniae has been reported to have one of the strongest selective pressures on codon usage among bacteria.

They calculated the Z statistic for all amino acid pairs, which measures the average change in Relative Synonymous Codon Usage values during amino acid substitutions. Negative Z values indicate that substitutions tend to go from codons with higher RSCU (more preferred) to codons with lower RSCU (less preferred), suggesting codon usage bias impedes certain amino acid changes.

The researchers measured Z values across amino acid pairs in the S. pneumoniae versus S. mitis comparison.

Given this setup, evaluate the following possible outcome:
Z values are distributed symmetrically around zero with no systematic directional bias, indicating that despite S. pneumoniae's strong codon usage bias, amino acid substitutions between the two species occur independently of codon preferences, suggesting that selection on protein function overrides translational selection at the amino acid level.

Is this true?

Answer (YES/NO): NO